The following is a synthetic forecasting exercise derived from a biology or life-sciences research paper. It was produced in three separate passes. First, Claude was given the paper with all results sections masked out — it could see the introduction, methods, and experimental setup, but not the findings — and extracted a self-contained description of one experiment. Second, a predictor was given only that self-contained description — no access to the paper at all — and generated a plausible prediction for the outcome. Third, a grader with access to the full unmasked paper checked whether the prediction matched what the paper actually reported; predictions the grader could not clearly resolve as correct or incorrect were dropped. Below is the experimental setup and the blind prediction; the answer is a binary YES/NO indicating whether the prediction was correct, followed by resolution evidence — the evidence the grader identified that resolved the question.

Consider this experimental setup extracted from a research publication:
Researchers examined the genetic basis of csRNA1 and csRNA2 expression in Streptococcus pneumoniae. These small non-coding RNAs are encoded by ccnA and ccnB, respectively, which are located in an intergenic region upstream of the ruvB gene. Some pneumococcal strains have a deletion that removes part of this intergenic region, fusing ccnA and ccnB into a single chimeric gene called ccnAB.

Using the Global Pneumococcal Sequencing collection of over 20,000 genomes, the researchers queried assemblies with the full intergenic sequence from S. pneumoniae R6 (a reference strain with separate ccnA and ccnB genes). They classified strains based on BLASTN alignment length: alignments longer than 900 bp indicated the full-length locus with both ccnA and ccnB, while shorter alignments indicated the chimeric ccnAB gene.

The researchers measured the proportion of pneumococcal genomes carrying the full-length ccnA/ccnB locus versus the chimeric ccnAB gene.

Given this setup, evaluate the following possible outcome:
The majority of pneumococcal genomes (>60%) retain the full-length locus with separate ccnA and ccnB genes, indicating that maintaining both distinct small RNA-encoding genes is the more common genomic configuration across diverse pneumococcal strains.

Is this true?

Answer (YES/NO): YES